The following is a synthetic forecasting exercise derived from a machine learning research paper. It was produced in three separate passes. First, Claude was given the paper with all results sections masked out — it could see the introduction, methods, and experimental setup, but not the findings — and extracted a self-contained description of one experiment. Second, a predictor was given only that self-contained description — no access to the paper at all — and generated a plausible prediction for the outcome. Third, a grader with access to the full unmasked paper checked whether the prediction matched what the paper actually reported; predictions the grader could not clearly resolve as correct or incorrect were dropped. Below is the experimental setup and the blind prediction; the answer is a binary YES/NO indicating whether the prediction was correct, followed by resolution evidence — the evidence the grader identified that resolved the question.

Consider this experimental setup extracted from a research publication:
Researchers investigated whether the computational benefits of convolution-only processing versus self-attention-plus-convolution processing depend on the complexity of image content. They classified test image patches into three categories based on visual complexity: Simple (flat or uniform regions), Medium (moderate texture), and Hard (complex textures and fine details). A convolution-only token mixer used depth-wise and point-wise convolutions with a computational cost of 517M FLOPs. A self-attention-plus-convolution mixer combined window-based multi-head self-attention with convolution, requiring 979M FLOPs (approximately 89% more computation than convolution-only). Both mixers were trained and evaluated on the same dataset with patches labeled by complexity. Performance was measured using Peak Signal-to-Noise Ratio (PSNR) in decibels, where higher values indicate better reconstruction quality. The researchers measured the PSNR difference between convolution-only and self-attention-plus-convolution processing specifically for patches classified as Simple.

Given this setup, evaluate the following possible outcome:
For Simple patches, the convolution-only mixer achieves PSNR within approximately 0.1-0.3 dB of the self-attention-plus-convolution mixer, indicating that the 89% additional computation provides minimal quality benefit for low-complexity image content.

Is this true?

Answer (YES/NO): NO